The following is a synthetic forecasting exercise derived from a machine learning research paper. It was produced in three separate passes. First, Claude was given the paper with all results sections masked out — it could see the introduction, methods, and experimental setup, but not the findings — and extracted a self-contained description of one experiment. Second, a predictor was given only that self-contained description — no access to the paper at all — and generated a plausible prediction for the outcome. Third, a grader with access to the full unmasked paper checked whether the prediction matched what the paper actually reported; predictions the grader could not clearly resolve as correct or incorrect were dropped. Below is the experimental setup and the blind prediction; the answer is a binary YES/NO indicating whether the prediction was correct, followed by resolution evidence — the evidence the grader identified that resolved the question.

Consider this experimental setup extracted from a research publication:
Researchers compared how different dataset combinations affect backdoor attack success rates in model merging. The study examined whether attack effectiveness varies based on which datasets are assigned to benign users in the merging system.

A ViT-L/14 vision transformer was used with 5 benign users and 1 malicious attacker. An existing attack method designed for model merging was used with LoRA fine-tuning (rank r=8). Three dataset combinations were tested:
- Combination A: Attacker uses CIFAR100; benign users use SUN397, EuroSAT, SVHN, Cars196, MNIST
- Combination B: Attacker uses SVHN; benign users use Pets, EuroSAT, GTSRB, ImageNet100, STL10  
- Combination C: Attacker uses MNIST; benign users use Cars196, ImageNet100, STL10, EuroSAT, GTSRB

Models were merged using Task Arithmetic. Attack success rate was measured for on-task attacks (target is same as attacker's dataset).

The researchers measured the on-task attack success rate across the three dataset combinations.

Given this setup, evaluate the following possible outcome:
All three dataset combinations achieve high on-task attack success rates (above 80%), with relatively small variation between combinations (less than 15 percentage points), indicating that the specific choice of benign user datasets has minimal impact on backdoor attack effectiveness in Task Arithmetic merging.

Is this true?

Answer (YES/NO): NO